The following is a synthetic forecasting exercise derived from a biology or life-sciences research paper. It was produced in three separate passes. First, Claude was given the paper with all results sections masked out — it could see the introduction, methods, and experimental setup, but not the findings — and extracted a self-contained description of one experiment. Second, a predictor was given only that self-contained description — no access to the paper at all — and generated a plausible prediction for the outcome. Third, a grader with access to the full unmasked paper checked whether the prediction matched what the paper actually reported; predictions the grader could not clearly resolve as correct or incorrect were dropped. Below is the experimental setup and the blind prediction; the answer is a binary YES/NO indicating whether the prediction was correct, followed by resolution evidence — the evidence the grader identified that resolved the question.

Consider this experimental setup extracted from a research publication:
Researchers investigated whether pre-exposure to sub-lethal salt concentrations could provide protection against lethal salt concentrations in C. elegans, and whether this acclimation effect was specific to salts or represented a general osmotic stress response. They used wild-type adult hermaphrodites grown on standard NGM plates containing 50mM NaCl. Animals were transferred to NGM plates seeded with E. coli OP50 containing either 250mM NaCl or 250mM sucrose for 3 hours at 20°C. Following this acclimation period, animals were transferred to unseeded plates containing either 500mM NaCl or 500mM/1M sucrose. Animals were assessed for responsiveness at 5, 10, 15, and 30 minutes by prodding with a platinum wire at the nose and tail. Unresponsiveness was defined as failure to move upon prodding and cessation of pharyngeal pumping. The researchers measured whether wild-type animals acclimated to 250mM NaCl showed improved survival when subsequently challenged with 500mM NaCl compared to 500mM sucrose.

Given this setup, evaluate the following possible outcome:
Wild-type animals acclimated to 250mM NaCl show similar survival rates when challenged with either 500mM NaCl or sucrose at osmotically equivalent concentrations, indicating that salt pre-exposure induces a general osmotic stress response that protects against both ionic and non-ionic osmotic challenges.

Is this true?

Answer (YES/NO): NO